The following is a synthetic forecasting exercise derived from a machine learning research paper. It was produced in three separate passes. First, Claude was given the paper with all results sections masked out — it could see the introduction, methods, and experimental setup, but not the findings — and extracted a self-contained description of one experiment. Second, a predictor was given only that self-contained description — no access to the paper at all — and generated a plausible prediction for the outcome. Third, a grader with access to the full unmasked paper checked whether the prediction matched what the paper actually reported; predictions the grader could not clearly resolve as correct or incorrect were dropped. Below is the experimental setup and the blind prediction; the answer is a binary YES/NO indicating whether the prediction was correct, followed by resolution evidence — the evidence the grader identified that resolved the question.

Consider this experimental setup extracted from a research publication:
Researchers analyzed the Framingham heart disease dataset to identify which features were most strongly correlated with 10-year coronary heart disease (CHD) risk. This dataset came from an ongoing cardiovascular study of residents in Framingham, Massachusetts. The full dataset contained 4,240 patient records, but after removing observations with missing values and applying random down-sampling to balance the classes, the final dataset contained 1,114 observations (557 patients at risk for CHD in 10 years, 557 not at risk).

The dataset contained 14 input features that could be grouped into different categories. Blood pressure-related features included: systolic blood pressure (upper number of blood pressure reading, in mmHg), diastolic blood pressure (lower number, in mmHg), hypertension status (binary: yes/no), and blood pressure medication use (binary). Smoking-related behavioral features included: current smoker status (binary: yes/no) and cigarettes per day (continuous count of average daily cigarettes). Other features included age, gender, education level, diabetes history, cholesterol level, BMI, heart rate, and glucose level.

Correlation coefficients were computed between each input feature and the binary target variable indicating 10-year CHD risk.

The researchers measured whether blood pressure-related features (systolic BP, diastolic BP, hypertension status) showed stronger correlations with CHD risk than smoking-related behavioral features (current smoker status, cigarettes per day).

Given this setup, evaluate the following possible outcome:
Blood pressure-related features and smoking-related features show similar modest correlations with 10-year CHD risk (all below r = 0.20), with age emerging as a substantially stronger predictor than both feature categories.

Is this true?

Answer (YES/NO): NO